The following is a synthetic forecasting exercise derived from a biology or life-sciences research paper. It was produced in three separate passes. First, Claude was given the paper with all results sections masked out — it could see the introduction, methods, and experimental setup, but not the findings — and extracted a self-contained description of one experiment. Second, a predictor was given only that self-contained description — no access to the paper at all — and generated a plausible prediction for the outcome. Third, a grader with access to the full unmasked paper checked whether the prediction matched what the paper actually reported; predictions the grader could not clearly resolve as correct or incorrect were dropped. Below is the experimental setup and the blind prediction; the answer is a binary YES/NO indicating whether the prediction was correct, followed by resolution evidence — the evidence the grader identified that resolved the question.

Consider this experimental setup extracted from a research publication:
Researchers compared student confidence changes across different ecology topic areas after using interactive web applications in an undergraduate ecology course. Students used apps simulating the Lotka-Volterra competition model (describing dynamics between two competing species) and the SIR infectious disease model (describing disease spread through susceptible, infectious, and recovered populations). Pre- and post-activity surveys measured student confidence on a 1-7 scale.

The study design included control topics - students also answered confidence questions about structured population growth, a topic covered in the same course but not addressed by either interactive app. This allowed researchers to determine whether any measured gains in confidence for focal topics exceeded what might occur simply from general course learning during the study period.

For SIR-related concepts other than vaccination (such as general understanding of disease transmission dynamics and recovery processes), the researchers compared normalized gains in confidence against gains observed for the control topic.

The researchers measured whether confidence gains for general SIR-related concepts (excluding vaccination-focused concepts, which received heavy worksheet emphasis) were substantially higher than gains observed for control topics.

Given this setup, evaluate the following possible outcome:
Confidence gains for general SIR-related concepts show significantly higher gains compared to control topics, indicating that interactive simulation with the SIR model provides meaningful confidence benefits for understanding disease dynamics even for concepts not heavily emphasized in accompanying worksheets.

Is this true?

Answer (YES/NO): NO